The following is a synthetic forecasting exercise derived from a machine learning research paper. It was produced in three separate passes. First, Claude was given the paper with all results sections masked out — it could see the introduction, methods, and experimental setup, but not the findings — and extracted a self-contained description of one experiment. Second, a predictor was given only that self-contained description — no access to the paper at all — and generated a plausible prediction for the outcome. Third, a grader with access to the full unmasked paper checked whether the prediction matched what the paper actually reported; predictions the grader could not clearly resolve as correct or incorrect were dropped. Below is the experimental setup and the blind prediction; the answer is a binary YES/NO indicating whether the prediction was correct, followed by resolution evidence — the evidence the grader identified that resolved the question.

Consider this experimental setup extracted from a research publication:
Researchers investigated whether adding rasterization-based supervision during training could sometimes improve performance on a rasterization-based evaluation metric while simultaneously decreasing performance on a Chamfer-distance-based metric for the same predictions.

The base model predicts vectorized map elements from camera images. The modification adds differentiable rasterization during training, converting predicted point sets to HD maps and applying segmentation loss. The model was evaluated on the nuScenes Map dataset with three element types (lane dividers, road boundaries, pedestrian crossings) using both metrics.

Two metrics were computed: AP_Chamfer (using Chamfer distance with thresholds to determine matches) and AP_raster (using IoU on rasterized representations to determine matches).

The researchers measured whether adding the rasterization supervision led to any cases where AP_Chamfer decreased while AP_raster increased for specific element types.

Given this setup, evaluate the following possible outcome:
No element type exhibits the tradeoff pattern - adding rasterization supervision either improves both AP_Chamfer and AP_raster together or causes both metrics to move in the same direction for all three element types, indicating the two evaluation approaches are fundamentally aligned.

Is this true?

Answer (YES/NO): NO